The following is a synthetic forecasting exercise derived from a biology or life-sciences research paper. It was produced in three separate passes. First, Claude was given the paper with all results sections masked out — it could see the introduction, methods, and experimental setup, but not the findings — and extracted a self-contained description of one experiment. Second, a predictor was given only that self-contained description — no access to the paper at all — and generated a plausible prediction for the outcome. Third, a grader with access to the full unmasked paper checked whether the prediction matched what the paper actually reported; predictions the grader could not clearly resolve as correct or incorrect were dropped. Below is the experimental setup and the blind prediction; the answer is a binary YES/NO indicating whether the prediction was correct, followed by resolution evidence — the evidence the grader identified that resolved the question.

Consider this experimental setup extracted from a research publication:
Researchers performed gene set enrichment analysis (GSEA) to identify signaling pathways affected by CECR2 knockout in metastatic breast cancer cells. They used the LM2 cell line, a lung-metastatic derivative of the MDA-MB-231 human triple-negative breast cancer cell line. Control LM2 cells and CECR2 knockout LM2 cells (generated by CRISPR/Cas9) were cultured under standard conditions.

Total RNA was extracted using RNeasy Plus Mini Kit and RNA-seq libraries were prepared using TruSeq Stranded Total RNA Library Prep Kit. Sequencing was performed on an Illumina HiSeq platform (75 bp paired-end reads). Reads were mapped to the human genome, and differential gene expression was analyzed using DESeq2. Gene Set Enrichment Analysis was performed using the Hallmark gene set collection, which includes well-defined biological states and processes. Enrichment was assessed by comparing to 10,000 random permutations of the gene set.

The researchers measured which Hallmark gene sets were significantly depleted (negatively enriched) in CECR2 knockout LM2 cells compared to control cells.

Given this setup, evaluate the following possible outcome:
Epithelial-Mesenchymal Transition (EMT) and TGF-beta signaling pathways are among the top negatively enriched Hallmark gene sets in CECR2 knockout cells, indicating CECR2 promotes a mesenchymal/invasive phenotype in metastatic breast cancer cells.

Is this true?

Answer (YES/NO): NO